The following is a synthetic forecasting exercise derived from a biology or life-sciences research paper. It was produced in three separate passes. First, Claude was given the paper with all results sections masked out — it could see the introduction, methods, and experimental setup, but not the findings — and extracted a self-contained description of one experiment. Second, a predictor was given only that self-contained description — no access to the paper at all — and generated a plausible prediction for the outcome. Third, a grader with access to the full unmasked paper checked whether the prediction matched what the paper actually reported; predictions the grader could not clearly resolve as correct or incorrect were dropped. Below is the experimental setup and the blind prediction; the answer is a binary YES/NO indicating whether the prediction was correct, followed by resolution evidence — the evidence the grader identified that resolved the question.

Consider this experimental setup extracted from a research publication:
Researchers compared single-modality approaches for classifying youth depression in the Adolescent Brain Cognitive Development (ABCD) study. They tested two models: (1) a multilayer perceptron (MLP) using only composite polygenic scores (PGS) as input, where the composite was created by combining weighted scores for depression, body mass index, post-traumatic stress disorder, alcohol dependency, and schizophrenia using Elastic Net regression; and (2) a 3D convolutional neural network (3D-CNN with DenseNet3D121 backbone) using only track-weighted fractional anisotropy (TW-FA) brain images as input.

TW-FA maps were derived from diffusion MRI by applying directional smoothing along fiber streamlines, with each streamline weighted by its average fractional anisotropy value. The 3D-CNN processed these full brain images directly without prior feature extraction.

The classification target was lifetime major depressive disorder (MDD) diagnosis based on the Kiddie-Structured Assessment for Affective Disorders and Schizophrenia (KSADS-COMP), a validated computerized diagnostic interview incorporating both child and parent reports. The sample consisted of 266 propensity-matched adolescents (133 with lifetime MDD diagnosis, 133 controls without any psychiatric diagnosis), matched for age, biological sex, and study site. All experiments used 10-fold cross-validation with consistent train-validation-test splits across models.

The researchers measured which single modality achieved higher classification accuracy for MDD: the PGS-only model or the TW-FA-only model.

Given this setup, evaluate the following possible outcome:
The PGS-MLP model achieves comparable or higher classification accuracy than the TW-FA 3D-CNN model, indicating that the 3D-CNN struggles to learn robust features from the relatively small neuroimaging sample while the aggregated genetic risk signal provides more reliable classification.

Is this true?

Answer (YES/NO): NO